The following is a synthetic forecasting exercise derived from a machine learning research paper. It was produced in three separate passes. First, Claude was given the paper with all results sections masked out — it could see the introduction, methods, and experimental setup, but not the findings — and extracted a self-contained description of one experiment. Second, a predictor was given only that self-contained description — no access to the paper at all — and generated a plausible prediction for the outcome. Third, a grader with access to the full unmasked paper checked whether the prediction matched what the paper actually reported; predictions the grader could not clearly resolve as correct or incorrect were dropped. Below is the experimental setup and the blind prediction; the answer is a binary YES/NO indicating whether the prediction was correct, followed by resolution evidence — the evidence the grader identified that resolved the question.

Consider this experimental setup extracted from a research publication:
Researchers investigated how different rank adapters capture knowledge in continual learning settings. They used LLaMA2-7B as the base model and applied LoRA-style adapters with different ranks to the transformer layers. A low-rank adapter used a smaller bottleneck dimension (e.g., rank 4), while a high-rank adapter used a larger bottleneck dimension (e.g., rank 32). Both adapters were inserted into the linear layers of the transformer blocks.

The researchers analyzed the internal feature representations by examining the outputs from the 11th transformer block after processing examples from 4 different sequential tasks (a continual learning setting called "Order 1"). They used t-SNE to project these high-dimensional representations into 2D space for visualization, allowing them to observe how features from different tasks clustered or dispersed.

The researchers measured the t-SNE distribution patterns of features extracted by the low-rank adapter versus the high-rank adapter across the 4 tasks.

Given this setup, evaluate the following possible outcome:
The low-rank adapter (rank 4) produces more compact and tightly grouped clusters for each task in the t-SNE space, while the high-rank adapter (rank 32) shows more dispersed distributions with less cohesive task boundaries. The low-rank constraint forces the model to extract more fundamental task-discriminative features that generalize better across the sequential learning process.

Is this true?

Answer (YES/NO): NO